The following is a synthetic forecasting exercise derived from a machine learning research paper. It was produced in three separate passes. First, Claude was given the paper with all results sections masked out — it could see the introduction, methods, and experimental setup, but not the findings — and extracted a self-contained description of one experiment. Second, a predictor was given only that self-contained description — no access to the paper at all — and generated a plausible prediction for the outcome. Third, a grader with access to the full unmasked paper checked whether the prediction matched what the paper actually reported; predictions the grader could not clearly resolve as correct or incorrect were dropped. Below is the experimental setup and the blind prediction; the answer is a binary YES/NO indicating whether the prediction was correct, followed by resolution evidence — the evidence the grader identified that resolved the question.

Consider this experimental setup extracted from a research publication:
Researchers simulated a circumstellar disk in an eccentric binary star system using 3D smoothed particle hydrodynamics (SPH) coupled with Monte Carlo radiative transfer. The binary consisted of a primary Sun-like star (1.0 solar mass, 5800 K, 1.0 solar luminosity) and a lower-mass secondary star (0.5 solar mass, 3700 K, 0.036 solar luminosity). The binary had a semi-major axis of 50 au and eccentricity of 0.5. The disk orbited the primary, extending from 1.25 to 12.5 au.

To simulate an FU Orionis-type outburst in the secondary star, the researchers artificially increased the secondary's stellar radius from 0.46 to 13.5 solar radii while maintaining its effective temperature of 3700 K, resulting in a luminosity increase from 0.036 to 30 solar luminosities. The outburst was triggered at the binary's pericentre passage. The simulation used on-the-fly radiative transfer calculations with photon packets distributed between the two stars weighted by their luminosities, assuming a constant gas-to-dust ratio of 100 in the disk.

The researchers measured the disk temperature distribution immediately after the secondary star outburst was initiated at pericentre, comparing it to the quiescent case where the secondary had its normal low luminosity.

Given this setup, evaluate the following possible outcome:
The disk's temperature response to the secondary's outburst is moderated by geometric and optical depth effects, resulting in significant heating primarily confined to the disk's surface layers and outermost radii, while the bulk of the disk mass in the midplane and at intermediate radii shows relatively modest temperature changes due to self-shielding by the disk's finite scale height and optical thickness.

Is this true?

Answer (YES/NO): NO